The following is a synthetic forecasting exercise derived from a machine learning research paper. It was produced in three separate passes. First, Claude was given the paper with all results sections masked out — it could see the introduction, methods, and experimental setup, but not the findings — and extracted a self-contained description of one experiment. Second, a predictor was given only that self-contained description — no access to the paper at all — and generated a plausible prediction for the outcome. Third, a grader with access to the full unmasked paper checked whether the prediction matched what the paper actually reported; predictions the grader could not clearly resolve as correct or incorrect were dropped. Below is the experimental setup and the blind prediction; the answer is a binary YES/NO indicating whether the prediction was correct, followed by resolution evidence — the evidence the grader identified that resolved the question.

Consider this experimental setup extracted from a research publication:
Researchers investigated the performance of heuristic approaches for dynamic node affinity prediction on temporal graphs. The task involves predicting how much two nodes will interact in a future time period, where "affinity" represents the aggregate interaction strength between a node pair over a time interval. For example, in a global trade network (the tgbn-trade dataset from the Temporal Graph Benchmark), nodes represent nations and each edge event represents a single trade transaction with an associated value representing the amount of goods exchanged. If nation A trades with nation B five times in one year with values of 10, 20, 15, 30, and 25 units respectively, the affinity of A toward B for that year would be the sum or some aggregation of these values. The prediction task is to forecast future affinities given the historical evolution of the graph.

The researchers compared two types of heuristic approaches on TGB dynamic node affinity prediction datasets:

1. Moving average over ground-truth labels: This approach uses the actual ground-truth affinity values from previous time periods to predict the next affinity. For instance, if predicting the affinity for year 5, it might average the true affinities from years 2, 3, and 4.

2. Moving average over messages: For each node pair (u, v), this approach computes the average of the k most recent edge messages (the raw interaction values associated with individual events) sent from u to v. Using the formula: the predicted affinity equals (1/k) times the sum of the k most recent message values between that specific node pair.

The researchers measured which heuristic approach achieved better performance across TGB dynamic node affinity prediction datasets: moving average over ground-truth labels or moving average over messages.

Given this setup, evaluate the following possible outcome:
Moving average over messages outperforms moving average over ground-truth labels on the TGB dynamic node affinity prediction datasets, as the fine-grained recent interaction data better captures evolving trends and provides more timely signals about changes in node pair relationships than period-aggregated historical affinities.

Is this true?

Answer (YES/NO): NO